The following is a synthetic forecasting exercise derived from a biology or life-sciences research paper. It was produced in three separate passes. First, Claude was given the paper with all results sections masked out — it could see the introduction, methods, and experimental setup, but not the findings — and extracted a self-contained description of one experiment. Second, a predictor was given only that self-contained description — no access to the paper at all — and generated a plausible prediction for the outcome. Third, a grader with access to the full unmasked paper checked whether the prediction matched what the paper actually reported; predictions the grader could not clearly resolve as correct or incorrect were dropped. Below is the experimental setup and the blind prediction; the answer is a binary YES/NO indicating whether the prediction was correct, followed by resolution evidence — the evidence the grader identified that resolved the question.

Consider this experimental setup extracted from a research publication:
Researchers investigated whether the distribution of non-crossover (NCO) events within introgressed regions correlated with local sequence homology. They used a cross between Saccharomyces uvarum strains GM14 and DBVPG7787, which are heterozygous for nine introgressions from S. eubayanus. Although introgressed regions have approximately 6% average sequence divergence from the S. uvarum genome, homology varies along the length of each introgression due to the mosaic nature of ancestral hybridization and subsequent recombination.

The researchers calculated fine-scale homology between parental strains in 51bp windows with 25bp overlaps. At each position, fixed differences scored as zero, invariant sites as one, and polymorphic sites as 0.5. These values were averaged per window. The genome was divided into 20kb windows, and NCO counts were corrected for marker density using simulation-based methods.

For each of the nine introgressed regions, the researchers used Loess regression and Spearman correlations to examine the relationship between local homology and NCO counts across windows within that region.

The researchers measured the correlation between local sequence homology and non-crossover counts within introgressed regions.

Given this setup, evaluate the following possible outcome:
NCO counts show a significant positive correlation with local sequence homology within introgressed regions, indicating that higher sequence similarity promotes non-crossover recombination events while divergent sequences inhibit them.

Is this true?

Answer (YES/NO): NO